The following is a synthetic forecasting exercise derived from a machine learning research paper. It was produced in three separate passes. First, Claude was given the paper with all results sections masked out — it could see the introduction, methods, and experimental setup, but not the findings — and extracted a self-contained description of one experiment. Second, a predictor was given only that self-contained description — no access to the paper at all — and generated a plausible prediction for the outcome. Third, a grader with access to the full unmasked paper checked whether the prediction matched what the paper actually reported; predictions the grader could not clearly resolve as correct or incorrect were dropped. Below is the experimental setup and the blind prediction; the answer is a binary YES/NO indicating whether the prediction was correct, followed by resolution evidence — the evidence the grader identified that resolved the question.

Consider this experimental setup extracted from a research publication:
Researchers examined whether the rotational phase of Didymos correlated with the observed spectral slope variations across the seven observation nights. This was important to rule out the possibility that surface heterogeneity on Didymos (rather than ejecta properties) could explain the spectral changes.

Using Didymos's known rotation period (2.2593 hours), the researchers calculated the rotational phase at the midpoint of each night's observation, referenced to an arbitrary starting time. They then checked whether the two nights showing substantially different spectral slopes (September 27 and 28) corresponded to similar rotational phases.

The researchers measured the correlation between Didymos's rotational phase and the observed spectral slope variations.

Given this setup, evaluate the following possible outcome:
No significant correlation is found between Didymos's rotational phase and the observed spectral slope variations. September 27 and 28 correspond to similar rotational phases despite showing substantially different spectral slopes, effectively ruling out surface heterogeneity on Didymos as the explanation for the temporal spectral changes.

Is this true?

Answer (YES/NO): NO